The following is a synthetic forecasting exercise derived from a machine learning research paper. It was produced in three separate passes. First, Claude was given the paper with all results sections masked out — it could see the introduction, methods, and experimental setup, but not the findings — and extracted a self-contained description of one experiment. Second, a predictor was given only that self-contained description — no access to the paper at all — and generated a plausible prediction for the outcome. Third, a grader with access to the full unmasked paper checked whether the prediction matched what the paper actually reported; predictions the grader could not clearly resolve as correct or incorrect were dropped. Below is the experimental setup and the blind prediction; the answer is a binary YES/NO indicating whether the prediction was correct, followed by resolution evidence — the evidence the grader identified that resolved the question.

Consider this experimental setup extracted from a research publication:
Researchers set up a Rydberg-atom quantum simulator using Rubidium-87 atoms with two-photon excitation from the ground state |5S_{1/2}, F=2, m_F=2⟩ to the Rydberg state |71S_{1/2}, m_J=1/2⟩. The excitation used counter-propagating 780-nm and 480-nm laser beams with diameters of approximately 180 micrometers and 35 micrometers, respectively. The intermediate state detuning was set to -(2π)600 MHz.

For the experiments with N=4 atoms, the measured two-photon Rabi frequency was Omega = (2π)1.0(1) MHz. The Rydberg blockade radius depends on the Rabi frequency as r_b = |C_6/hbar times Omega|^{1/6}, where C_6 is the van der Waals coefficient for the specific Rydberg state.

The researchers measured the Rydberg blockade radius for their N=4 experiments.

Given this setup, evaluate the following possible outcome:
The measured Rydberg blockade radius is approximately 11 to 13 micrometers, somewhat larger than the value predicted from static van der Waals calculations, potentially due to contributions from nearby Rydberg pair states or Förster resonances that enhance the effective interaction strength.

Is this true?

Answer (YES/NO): NO